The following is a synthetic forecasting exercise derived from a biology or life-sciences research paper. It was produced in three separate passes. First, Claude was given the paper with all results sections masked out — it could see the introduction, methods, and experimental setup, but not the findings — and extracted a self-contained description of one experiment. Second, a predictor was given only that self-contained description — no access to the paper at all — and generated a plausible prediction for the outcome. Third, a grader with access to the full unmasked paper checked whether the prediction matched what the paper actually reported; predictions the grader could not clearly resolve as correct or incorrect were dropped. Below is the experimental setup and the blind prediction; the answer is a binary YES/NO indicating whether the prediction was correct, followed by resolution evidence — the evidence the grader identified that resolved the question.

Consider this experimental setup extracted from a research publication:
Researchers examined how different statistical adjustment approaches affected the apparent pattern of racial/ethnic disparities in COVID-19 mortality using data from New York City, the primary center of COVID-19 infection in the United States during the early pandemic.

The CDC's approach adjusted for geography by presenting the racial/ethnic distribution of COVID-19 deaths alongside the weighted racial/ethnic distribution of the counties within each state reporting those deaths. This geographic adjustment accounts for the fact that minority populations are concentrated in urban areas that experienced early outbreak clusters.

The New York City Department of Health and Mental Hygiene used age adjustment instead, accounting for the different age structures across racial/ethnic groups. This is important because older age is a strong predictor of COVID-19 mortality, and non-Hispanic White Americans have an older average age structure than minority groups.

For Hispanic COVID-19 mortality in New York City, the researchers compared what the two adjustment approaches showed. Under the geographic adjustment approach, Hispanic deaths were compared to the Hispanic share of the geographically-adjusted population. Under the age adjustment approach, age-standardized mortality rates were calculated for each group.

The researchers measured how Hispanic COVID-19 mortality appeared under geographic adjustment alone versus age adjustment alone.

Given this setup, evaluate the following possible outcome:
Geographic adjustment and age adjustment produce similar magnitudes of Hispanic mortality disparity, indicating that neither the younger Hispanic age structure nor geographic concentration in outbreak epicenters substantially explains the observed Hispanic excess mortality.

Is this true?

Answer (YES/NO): NO